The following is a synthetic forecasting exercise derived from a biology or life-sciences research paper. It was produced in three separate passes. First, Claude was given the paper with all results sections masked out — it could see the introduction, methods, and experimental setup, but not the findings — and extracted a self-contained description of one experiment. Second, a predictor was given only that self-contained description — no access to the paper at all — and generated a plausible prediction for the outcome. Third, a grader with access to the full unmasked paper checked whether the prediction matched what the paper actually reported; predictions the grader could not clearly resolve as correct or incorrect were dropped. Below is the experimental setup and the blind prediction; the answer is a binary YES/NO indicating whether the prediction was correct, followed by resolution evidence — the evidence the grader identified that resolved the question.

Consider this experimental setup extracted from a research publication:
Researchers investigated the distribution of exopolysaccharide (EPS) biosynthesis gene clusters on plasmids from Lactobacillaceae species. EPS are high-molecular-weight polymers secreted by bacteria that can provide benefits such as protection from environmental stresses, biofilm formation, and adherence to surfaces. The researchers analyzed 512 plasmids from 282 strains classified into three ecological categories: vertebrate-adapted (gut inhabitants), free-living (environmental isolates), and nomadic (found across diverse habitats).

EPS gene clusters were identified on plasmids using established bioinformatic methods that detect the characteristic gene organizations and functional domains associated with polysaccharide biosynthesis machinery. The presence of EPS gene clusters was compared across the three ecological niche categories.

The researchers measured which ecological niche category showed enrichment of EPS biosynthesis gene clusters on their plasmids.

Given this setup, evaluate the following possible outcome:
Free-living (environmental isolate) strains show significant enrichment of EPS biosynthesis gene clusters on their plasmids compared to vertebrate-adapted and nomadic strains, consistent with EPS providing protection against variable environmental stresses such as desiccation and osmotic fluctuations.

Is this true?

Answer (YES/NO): NO